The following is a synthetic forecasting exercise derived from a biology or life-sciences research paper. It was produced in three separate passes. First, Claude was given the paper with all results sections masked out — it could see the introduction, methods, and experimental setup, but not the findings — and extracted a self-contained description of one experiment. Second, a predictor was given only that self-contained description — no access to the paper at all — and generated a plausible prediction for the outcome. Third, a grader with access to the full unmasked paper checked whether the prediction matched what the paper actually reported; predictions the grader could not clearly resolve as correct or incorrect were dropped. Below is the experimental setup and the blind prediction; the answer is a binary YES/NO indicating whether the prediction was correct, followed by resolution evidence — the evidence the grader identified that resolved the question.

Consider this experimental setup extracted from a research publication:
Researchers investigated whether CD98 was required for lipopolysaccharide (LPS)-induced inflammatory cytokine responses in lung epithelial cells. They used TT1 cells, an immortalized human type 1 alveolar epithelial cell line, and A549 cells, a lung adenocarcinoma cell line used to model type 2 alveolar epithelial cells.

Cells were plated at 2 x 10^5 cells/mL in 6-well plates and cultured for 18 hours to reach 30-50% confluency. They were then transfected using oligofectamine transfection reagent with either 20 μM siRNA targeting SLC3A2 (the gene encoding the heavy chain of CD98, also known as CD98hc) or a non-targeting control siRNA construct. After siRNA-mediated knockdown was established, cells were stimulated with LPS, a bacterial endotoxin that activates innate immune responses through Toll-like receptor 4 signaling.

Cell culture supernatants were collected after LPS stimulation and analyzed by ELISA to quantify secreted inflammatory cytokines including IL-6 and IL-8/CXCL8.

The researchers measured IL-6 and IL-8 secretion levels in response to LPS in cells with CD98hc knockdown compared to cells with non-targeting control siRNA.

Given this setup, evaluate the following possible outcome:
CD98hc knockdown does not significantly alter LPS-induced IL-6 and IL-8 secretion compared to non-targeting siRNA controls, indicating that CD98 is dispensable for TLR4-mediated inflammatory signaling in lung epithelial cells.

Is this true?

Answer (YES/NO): NO